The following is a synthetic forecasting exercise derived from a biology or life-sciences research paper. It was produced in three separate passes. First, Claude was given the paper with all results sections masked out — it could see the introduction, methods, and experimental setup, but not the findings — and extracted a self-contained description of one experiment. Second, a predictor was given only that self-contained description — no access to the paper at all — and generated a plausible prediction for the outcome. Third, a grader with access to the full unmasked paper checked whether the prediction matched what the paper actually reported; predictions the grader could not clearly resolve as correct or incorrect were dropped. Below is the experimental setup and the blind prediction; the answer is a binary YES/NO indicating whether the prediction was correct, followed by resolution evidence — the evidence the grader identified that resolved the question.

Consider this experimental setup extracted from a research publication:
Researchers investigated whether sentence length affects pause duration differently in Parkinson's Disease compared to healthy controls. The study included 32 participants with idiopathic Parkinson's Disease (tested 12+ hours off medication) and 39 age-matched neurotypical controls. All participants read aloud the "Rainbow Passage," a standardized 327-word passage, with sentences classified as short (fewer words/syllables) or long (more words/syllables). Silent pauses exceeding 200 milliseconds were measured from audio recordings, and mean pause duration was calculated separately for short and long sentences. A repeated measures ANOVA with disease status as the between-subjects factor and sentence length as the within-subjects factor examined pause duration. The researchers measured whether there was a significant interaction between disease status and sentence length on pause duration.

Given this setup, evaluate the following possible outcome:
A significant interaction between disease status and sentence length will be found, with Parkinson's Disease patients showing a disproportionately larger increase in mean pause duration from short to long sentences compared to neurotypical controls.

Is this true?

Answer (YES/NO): YES